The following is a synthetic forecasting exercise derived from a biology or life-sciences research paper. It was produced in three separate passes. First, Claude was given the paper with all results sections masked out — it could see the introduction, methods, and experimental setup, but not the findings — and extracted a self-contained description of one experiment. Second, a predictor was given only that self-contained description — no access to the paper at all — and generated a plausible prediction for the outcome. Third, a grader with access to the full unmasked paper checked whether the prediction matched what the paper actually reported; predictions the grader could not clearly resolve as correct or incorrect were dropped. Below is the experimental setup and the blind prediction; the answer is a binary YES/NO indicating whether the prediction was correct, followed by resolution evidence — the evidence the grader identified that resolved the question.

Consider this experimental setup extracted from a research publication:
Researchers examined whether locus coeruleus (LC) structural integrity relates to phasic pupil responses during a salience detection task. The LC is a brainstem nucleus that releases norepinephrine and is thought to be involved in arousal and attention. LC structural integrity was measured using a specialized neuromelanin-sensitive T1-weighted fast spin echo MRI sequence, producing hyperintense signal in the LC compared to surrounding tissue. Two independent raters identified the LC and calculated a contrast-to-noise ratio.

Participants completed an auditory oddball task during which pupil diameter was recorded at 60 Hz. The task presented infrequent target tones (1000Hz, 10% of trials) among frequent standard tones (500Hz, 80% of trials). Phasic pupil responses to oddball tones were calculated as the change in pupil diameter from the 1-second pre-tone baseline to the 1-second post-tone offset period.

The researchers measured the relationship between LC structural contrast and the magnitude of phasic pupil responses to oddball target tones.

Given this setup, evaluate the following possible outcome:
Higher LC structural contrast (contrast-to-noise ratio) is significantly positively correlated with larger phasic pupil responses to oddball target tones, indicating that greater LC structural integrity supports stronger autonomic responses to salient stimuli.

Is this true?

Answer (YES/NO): YES